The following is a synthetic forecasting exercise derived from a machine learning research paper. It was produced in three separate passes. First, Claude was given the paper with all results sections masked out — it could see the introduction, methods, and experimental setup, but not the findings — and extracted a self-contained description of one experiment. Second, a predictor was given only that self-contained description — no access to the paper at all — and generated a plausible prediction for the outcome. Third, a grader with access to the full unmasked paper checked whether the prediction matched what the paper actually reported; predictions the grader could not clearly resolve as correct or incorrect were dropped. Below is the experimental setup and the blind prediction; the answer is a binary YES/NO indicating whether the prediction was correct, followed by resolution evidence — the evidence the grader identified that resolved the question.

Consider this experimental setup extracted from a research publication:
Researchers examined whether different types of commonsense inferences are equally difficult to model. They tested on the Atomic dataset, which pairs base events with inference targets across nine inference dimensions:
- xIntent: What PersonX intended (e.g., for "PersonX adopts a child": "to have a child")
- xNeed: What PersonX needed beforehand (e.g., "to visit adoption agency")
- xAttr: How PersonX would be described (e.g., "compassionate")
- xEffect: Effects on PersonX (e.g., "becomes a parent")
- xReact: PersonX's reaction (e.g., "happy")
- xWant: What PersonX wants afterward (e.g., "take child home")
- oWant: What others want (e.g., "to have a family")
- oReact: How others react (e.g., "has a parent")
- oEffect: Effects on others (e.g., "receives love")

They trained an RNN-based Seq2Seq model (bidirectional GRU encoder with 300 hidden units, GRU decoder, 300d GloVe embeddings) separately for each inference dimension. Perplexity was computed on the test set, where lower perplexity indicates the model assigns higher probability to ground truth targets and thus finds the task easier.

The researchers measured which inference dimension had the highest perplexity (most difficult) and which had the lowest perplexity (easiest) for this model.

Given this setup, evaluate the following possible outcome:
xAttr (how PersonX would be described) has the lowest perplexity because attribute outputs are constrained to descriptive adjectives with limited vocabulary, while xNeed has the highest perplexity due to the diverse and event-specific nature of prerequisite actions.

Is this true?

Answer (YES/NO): NO